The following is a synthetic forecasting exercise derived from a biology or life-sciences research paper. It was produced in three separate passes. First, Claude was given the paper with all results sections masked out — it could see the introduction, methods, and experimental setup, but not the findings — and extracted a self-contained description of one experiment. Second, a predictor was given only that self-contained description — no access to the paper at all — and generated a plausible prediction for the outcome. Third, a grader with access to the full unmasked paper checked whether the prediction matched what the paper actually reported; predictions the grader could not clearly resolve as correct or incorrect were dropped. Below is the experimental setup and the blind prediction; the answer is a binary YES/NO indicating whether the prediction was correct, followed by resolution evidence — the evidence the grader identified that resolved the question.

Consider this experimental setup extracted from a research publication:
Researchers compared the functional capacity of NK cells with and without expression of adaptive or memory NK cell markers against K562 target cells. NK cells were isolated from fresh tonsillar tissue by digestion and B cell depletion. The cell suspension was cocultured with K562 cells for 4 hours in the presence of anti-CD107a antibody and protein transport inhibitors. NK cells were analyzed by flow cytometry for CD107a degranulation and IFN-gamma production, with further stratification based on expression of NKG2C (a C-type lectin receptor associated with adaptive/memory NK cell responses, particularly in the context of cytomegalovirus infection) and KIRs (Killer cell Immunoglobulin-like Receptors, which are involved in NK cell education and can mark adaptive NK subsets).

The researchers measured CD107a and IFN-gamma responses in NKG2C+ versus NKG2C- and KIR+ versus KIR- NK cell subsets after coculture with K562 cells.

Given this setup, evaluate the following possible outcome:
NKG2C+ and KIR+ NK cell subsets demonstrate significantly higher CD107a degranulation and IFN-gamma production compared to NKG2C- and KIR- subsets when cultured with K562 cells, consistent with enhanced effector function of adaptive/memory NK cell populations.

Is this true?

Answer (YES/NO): NO